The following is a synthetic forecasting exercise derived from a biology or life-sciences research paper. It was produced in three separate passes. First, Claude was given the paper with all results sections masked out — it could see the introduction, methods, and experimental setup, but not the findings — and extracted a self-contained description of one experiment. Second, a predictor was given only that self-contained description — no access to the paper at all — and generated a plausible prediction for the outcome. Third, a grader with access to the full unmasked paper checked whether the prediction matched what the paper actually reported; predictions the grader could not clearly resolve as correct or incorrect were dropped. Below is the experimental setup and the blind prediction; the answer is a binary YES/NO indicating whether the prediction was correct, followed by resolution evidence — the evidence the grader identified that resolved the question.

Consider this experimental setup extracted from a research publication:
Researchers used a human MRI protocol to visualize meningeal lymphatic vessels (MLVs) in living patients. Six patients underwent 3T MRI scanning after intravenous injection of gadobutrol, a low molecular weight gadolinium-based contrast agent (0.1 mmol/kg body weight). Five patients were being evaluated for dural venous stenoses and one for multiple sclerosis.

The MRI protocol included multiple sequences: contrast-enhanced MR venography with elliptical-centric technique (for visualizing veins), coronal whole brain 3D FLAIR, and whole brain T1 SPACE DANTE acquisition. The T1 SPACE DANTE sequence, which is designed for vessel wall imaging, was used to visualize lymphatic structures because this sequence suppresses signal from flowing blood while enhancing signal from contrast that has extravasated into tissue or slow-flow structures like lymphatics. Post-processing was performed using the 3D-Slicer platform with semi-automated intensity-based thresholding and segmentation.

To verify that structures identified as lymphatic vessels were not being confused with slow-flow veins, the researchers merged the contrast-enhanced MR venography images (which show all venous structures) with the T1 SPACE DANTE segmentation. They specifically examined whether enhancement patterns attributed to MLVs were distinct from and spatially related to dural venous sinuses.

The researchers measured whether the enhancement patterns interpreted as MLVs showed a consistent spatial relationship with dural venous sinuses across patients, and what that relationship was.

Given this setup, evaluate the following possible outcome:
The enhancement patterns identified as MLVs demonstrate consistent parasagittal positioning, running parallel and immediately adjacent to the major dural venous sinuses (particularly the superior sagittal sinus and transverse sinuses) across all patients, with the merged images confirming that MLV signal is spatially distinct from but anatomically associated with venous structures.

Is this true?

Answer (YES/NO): YES